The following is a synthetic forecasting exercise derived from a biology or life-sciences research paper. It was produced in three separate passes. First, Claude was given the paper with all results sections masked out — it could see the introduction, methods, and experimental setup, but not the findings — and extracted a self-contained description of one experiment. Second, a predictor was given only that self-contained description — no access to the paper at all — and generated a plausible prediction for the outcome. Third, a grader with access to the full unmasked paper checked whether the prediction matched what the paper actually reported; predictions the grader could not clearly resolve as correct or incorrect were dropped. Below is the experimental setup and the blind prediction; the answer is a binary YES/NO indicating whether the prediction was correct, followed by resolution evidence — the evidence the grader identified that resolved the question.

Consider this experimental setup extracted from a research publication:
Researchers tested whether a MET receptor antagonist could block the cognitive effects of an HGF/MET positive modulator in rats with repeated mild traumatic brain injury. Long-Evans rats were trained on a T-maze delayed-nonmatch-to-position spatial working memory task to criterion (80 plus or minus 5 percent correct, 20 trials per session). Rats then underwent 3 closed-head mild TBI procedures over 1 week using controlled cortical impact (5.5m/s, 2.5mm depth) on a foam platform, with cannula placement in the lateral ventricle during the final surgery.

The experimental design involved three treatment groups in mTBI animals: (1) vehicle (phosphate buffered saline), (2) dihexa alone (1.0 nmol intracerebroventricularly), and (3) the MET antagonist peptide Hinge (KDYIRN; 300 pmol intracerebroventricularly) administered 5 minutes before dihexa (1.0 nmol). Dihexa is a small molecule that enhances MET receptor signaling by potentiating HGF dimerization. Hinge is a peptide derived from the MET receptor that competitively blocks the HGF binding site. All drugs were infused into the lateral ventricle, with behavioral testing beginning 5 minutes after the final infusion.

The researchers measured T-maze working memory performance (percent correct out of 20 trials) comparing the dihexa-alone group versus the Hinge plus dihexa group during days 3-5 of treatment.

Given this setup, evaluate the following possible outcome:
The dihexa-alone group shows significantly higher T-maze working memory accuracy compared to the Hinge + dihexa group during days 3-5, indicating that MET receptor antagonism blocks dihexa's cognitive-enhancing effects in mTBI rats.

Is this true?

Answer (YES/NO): YES